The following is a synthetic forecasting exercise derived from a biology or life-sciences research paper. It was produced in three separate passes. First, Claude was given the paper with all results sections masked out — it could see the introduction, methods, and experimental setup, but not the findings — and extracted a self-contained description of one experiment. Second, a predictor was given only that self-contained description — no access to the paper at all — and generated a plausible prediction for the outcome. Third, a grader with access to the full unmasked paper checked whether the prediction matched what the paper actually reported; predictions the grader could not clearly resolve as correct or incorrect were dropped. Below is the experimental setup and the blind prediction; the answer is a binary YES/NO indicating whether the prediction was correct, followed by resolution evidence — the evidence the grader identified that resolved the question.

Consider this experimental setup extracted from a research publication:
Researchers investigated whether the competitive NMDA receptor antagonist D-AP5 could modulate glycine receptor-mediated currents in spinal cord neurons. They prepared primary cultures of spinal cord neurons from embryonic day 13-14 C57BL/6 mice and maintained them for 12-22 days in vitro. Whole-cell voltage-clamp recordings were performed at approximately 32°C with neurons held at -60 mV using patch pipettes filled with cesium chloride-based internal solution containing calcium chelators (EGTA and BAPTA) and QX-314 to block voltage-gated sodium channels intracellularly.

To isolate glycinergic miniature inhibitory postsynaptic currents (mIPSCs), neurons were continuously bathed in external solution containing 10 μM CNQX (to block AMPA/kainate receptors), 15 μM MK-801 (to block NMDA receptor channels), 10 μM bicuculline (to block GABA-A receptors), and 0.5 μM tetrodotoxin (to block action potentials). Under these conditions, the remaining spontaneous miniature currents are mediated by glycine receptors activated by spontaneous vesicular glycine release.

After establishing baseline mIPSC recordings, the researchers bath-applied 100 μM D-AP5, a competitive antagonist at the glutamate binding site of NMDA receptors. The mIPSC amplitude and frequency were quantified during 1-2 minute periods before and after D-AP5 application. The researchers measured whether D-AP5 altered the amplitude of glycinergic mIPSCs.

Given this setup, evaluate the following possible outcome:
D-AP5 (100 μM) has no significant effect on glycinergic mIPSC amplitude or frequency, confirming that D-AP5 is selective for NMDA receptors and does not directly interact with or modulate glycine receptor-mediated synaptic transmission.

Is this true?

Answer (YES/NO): YES